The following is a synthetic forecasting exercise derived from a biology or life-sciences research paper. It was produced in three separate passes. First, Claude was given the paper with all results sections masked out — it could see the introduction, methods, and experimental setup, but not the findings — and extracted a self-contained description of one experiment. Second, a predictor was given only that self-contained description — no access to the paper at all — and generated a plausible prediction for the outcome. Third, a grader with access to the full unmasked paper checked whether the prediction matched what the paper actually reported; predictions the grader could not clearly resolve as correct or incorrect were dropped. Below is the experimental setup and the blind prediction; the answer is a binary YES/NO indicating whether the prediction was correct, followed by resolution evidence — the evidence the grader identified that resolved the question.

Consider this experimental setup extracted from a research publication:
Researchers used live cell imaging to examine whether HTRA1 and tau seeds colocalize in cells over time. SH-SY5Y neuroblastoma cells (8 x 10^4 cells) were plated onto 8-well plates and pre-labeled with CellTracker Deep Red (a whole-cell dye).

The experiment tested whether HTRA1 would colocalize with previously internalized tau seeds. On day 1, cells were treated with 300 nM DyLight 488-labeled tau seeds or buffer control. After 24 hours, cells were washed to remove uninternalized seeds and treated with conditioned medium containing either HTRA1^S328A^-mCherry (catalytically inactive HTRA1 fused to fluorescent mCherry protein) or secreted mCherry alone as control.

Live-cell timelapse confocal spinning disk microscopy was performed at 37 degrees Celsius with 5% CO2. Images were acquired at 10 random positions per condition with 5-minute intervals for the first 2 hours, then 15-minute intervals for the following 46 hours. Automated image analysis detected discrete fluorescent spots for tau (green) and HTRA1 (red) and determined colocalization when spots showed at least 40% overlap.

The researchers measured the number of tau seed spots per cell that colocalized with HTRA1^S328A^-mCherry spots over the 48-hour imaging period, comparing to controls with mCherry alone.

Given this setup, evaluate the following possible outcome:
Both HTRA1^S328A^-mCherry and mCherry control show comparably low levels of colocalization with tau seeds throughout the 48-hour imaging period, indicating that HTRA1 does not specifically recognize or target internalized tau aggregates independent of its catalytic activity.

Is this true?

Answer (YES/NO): NO